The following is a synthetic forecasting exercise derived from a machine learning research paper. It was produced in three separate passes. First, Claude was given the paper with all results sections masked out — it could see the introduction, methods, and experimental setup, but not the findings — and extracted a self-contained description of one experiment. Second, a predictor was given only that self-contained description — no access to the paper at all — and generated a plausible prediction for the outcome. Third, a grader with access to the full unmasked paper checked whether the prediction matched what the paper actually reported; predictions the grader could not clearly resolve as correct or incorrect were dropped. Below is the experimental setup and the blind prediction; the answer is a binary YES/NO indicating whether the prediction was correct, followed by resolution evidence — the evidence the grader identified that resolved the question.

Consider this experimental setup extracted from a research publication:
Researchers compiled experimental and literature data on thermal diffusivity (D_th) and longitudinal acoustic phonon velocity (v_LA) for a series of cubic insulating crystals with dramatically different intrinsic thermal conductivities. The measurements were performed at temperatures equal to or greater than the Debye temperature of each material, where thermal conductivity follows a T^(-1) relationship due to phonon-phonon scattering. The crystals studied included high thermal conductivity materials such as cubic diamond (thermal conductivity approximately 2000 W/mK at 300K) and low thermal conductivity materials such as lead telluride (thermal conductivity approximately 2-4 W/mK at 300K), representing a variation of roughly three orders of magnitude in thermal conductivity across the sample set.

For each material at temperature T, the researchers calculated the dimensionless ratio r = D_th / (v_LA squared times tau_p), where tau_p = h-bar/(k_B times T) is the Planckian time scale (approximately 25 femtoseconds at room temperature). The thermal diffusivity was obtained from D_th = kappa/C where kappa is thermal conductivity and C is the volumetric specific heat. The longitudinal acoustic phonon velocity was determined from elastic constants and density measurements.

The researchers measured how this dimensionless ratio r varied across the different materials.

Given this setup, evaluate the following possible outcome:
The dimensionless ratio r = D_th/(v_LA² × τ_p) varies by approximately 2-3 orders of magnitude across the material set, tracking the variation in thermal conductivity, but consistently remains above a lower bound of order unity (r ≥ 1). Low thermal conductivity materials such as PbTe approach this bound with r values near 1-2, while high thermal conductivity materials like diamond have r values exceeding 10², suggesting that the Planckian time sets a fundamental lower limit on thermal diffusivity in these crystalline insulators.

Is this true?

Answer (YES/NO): NO